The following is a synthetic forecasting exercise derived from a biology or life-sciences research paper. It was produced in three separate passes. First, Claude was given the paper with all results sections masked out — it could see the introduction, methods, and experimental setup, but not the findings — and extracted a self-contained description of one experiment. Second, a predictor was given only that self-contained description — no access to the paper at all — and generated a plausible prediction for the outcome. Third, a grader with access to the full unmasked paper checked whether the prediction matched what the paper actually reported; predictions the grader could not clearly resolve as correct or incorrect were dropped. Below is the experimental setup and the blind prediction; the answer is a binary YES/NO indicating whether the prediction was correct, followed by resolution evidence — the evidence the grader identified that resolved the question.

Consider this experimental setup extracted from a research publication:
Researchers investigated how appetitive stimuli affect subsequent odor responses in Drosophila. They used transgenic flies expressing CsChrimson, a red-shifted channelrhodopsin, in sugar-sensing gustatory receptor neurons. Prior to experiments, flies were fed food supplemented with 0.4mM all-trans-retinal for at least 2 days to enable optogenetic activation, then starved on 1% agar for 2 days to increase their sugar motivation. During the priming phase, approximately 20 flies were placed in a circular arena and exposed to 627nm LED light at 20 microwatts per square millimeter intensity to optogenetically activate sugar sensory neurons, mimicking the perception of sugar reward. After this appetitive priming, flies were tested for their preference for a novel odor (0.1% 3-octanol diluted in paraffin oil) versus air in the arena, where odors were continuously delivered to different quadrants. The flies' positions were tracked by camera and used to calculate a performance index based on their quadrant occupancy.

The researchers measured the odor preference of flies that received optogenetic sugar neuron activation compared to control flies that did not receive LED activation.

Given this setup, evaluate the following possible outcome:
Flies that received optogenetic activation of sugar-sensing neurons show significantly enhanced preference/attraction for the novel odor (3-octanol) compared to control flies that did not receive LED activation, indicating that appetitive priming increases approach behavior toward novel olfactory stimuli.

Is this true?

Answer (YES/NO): NO